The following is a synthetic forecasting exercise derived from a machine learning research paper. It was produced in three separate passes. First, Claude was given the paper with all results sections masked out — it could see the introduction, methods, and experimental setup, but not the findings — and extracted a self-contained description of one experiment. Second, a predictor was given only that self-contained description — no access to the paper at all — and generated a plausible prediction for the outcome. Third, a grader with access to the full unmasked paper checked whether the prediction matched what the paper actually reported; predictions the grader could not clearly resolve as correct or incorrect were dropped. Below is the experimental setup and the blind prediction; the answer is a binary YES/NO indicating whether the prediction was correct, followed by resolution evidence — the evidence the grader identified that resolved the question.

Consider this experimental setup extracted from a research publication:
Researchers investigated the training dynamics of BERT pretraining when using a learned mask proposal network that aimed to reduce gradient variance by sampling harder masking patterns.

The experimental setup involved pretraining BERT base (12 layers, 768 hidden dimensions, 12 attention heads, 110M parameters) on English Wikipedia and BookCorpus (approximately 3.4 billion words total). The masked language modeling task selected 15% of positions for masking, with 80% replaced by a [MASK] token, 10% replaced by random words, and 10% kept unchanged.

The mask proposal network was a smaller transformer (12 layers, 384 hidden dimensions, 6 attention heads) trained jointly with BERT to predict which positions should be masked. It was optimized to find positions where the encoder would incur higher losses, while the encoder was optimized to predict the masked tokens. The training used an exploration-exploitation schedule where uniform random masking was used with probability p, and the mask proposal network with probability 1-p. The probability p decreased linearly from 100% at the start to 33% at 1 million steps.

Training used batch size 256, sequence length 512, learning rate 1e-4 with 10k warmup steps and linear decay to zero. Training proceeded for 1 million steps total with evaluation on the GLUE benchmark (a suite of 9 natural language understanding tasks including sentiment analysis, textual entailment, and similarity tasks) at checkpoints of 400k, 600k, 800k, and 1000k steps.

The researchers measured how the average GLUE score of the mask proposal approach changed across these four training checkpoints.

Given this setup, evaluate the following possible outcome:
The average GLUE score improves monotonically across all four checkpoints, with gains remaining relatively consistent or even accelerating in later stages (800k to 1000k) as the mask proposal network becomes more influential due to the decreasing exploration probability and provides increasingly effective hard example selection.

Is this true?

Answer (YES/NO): NO